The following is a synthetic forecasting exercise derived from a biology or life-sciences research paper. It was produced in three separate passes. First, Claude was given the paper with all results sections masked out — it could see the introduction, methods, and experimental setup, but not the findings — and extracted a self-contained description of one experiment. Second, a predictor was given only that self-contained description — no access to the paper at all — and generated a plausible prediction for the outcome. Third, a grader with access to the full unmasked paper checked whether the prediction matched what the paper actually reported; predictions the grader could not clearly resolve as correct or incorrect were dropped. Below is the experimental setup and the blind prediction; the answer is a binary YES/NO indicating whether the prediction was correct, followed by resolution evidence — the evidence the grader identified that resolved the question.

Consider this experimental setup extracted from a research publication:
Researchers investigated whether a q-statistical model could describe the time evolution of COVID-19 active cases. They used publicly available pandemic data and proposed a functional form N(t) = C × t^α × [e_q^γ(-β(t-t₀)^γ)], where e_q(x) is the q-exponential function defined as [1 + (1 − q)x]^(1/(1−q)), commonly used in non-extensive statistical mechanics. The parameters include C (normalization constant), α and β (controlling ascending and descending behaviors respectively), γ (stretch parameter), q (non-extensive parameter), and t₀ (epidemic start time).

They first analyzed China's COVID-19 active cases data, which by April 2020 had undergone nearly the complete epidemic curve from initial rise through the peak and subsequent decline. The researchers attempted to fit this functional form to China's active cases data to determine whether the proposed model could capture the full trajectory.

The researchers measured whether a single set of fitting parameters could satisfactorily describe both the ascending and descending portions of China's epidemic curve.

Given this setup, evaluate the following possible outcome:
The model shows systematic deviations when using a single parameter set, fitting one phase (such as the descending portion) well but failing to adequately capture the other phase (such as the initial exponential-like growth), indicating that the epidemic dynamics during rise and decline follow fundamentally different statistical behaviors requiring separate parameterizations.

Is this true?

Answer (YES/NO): YES